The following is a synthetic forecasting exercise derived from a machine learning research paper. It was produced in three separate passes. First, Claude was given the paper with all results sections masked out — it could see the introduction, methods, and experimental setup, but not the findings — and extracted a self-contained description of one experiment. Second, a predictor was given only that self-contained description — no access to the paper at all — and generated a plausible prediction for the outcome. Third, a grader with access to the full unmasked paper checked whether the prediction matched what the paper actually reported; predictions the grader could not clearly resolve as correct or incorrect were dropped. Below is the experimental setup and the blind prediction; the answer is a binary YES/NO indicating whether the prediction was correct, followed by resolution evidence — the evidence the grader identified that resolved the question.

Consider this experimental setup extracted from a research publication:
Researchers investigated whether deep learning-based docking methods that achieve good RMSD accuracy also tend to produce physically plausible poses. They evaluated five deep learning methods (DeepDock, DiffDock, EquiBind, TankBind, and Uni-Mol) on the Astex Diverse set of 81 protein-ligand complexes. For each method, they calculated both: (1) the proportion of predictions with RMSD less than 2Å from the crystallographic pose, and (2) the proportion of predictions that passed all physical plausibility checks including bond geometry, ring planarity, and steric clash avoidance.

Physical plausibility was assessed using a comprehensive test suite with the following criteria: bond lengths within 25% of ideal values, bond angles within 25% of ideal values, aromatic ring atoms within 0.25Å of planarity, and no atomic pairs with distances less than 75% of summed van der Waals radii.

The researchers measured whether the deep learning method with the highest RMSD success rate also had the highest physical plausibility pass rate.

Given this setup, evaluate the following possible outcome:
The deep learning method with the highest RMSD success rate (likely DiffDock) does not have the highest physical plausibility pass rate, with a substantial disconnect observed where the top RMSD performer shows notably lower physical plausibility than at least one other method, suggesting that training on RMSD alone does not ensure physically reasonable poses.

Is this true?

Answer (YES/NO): YES